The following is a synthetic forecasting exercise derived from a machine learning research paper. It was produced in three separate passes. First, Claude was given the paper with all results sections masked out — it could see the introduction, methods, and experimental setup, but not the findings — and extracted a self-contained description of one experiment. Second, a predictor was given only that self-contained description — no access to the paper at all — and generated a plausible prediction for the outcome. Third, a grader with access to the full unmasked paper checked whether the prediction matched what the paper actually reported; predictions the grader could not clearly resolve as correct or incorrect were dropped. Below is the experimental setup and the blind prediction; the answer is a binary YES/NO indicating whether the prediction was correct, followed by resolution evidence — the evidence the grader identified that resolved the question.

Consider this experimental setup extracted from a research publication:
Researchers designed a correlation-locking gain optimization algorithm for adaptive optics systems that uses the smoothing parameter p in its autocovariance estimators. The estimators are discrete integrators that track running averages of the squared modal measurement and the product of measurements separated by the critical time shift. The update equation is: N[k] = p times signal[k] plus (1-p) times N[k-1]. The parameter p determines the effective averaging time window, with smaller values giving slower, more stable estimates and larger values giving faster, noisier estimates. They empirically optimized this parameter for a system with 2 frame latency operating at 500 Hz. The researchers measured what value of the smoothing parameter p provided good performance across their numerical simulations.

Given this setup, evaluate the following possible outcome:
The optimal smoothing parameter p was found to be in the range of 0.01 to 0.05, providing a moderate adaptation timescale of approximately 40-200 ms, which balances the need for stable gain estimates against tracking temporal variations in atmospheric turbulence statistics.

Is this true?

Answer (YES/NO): NO